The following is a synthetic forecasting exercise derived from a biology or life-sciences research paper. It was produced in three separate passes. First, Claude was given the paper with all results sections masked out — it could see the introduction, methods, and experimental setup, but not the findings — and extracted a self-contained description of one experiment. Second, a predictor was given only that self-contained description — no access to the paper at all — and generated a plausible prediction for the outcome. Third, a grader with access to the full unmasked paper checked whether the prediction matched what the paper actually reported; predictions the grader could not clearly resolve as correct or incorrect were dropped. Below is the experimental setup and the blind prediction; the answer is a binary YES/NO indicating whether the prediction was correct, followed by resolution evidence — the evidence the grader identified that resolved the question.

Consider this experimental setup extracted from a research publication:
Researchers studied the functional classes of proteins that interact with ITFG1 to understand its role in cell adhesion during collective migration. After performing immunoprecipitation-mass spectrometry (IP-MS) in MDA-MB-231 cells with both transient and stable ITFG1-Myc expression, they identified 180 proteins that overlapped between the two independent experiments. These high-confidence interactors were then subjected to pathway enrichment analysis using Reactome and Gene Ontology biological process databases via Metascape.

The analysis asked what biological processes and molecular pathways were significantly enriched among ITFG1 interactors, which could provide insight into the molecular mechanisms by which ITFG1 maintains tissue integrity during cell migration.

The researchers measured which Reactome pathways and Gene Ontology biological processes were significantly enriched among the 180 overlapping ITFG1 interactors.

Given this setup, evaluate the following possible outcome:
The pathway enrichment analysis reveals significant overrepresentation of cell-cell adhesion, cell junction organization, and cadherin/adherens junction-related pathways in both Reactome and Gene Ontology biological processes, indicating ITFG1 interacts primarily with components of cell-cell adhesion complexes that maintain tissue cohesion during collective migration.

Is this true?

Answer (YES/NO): NO